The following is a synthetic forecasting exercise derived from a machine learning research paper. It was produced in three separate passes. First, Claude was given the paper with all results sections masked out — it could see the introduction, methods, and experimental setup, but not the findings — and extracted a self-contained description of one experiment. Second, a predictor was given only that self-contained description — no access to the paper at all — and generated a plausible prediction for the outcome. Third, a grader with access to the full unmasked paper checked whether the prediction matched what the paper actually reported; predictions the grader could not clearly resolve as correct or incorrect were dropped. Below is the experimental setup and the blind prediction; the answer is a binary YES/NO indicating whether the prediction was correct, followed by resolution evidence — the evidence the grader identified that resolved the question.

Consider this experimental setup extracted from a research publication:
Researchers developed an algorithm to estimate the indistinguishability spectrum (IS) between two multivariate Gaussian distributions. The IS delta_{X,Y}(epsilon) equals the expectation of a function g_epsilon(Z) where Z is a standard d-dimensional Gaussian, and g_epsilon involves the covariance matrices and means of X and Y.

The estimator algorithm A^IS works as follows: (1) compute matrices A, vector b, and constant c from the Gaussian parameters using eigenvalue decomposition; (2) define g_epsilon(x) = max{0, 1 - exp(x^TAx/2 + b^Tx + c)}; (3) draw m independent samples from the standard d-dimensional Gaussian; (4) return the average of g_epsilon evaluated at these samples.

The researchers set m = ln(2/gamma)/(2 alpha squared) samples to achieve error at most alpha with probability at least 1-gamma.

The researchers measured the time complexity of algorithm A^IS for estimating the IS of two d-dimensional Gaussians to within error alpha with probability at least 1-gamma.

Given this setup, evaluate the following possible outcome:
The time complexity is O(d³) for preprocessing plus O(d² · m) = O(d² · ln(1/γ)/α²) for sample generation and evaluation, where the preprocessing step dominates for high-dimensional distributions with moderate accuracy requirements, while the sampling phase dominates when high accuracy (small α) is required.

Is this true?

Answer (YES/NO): NO